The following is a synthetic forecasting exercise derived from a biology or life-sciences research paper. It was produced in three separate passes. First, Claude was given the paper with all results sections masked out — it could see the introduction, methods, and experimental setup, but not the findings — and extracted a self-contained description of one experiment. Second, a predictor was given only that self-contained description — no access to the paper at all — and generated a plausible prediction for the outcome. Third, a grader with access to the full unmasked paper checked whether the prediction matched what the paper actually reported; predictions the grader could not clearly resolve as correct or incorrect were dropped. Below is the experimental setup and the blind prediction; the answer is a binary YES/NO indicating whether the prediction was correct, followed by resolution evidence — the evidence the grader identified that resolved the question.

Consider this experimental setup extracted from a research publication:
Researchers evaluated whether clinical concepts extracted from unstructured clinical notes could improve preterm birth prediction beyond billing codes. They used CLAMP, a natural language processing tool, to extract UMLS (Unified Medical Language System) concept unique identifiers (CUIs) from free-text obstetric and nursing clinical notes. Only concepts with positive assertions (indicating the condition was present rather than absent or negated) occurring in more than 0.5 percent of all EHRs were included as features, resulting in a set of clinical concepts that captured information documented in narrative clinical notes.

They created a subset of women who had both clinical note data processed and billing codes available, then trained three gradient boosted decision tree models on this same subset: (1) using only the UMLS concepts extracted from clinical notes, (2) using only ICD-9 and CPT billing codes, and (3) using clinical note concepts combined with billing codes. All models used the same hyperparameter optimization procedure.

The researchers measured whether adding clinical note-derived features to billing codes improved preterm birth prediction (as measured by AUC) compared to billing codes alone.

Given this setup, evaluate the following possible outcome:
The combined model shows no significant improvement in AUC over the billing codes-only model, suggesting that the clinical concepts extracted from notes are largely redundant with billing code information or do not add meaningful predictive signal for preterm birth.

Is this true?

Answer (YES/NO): YES